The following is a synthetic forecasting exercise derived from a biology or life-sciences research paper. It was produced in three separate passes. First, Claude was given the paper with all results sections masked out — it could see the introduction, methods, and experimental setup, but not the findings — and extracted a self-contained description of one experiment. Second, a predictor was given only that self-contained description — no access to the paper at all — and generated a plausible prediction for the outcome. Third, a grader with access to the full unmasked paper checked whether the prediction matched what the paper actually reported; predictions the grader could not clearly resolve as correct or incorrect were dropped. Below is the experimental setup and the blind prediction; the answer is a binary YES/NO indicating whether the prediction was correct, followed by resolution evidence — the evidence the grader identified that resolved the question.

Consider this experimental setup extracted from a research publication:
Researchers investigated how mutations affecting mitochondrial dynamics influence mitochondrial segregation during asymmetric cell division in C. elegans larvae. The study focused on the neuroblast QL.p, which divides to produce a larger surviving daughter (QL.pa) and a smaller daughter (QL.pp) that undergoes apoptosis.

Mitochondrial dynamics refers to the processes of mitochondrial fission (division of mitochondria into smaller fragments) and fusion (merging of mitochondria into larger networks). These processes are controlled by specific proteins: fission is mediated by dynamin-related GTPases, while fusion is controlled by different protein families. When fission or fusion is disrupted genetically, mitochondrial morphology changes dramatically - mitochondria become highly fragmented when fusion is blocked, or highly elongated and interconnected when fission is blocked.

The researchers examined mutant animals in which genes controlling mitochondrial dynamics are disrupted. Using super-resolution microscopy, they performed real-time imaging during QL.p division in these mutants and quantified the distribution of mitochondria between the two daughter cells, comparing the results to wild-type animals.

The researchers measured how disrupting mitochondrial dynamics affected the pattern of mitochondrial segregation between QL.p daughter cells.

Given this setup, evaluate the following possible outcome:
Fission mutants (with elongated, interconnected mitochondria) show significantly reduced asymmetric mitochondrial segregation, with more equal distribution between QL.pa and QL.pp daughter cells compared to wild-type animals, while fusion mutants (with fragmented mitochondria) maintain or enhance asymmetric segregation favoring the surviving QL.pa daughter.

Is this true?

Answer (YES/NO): NO